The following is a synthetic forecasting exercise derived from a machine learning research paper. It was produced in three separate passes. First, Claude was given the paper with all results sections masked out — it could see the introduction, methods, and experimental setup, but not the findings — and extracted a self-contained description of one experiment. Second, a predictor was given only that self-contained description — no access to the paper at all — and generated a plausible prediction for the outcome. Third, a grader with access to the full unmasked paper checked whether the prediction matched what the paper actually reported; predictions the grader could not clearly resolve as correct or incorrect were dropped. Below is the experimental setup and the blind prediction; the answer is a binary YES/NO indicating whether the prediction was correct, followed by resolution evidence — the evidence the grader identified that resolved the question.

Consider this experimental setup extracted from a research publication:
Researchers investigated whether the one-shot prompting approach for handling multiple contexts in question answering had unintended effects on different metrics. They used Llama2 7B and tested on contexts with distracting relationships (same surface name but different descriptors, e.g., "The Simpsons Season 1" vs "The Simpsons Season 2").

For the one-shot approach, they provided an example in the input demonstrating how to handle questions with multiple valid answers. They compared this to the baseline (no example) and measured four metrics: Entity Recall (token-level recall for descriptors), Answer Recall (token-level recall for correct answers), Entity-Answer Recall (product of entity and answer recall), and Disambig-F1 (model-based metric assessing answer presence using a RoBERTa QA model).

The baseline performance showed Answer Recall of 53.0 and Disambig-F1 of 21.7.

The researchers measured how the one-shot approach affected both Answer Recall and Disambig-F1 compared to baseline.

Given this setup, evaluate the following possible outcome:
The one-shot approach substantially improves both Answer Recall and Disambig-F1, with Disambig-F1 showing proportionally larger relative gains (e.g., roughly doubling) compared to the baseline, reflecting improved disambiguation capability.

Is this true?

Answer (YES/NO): NO